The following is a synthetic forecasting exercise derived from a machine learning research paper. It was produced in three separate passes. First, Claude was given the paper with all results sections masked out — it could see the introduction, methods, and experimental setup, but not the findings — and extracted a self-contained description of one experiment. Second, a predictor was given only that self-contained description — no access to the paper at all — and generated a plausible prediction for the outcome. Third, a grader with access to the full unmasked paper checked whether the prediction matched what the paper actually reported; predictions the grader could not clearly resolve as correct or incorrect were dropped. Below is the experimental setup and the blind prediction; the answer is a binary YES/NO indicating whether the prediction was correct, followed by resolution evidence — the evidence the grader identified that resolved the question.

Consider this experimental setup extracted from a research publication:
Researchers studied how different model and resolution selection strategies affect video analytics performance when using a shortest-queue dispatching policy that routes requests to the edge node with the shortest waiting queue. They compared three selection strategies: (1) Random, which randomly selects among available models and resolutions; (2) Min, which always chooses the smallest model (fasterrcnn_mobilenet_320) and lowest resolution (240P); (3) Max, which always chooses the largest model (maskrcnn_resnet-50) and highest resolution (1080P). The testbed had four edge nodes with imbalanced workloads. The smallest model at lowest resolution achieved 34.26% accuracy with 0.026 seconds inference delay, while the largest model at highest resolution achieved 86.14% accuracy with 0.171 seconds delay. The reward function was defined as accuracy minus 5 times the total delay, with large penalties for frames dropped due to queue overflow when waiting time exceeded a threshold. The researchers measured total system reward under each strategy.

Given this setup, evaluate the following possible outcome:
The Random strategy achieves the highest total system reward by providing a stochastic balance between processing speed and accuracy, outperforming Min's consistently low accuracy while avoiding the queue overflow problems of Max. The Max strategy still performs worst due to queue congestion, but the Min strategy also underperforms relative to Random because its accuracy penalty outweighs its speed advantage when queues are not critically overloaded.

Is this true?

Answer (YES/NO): NO